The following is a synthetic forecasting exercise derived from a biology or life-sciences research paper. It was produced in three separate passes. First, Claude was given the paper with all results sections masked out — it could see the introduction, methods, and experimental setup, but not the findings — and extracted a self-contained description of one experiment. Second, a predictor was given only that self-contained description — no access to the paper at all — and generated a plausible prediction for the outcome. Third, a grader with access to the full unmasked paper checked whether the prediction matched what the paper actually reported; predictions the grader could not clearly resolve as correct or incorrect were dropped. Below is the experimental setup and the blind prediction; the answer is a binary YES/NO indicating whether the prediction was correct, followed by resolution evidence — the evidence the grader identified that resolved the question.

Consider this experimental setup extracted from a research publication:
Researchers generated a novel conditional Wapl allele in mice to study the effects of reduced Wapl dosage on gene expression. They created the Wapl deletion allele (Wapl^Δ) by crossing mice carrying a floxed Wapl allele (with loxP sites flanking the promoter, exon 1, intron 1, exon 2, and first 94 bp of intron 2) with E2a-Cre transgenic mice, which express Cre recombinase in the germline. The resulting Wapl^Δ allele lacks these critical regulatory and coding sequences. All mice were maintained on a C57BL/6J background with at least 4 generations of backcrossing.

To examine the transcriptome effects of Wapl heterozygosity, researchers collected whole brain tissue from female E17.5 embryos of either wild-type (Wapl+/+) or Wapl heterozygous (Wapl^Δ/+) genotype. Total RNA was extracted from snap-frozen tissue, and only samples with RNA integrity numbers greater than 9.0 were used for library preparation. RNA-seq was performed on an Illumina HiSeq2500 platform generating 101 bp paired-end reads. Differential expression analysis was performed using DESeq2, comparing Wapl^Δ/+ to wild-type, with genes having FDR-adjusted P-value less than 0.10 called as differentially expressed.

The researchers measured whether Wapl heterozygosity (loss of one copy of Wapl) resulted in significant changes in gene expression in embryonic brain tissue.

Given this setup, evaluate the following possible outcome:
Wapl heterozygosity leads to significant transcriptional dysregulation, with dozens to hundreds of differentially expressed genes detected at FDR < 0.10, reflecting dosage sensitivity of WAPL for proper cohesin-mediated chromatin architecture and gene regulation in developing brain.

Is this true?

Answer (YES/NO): NO